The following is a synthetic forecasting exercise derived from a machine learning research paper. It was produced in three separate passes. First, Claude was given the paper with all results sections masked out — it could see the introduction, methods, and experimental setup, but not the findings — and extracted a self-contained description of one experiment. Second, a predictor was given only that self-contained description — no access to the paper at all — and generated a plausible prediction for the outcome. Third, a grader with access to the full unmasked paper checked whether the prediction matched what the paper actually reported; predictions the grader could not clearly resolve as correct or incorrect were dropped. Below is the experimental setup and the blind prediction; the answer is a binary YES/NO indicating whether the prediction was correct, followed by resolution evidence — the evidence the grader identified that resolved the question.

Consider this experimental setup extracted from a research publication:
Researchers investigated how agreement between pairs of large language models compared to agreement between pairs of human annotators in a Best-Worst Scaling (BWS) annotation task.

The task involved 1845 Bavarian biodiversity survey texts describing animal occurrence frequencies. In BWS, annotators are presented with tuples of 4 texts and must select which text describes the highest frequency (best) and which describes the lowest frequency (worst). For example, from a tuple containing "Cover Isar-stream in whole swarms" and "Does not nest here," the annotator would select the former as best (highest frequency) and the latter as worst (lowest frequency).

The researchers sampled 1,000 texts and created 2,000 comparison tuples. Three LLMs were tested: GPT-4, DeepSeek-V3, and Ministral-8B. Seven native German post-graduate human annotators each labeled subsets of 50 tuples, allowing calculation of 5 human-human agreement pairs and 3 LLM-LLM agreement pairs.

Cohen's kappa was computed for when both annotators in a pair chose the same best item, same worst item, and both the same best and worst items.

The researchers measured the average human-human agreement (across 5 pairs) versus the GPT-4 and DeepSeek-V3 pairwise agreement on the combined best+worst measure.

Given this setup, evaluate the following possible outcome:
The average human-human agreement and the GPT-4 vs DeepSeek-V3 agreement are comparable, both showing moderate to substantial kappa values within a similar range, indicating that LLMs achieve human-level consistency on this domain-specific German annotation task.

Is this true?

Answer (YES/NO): NO